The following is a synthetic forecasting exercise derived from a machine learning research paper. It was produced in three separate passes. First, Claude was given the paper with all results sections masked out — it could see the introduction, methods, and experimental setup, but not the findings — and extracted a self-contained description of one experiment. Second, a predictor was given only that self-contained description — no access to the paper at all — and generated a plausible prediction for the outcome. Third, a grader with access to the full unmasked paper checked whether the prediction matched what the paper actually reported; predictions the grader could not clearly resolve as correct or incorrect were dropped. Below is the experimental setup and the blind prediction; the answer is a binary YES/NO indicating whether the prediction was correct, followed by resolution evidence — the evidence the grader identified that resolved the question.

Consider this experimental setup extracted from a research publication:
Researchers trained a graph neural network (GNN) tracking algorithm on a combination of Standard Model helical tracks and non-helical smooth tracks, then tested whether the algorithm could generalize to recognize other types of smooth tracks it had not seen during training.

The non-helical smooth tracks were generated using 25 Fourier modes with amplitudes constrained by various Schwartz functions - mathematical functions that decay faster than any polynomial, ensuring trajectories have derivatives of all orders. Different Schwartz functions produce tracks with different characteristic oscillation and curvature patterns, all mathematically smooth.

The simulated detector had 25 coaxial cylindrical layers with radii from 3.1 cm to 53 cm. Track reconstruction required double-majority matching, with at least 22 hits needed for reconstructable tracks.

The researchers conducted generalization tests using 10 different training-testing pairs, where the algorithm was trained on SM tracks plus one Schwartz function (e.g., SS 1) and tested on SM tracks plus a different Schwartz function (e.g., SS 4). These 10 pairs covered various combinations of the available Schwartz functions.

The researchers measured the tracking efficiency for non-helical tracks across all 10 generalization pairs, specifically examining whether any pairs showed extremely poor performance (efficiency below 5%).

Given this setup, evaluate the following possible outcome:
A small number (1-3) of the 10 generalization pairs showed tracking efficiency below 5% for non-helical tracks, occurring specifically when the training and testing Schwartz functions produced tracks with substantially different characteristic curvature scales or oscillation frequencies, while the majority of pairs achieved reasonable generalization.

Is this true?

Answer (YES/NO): YES